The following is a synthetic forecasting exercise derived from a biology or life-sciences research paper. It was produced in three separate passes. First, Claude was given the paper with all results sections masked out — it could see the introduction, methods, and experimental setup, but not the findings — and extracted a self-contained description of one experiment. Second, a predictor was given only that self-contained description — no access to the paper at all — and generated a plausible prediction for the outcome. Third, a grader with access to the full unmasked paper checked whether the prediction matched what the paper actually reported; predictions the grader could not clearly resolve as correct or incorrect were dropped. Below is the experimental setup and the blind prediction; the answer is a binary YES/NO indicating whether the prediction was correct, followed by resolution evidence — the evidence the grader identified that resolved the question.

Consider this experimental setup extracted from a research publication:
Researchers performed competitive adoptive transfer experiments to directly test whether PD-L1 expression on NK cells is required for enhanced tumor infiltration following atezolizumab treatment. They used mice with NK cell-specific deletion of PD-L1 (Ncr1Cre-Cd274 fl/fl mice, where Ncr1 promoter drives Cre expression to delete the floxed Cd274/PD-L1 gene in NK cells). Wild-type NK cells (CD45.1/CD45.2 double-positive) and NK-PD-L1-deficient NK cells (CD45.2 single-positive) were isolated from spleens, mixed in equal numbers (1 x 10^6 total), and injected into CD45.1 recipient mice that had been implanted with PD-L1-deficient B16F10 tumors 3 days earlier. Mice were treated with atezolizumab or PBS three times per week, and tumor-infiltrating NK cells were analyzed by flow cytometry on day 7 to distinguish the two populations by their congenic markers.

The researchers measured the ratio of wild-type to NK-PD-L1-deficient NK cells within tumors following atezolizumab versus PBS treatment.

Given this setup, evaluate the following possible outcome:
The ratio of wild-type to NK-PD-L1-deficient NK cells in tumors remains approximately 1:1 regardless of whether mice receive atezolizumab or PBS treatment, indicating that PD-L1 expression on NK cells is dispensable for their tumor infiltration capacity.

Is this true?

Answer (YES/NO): NO